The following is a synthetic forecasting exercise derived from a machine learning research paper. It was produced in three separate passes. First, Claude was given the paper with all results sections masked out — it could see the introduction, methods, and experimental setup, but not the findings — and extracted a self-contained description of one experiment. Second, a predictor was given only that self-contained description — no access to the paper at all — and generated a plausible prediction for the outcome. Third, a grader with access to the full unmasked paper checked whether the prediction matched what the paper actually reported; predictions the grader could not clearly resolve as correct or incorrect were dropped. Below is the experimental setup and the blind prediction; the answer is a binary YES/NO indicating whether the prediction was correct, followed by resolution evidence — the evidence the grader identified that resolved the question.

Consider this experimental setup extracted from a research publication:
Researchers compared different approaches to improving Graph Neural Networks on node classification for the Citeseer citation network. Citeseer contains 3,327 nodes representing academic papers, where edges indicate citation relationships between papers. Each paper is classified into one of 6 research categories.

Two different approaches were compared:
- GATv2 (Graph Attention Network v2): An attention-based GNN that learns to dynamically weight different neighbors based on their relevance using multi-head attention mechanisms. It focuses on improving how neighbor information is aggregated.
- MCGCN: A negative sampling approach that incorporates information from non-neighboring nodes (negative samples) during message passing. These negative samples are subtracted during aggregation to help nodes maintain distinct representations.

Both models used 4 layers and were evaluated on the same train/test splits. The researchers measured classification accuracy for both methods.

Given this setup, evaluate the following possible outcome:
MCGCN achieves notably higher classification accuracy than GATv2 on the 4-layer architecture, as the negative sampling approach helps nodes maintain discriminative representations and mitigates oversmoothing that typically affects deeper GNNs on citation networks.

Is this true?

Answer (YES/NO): NO